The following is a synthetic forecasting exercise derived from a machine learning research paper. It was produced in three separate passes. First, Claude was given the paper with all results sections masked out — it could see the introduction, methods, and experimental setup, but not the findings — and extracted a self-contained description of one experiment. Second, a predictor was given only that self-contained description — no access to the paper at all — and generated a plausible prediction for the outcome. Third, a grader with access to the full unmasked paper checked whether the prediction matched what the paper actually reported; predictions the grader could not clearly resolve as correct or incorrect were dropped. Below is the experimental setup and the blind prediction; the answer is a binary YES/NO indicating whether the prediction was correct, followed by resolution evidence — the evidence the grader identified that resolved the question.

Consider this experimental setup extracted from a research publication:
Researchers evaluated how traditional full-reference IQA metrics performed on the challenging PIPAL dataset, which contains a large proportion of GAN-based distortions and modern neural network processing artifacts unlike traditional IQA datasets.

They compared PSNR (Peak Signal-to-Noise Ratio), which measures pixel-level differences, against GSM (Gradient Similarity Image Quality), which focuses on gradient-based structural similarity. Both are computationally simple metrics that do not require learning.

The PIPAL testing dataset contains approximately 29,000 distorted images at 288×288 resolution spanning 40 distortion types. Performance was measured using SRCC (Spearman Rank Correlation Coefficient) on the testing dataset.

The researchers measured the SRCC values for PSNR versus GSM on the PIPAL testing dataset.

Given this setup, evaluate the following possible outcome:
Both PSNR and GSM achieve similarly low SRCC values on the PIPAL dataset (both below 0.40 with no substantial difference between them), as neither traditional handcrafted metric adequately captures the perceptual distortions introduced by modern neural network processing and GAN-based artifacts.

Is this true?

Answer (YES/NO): NO